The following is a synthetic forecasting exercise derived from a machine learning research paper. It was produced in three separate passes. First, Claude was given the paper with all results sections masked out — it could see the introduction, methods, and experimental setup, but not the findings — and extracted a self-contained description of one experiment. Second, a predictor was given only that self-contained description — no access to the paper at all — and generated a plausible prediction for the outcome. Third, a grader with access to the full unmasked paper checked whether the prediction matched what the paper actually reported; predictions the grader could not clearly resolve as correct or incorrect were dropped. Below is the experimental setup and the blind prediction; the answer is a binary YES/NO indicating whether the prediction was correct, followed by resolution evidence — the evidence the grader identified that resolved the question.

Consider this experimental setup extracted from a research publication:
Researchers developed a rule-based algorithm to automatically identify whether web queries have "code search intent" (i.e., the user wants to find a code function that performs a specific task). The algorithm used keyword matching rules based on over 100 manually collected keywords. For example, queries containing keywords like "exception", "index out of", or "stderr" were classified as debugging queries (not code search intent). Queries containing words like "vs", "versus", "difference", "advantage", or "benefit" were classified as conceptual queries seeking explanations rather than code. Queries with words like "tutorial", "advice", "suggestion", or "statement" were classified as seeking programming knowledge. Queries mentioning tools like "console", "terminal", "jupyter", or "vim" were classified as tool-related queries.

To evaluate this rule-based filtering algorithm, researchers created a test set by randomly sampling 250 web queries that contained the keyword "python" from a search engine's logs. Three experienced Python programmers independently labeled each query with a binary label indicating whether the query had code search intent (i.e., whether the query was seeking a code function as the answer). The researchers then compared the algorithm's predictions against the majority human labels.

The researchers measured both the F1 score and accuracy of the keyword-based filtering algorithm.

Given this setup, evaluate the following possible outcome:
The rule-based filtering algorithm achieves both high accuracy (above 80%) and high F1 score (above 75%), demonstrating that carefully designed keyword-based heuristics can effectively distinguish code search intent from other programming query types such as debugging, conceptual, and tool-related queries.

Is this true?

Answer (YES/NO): NO